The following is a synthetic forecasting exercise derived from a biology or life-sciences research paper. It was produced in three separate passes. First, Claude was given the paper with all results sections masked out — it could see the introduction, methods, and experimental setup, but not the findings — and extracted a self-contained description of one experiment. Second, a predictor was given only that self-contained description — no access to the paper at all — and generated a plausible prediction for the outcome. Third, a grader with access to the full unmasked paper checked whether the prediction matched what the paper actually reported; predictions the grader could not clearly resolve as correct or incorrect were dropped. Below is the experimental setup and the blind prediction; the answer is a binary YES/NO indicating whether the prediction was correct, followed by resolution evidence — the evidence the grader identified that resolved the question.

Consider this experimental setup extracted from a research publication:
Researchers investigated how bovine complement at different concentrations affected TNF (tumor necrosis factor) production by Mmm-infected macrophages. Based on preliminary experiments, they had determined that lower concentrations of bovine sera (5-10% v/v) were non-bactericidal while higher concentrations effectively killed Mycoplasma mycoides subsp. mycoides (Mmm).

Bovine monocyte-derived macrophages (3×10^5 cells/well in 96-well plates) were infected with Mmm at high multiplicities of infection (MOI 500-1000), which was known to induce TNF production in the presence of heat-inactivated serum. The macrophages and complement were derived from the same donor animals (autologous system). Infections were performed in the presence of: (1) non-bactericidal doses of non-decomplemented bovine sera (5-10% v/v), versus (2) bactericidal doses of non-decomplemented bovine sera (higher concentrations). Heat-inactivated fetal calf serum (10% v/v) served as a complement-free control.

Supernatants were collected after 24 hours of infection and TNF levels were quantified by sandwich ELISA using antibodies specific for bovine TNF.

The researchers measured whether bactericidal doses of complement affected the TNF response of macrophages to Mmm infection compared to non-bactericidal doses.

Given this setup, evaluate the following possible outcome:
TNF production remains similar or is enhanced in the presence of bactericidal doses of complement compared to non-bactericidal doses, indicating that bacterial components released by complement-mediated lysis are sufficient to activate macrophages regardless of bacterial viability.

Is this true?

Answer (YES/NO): NO